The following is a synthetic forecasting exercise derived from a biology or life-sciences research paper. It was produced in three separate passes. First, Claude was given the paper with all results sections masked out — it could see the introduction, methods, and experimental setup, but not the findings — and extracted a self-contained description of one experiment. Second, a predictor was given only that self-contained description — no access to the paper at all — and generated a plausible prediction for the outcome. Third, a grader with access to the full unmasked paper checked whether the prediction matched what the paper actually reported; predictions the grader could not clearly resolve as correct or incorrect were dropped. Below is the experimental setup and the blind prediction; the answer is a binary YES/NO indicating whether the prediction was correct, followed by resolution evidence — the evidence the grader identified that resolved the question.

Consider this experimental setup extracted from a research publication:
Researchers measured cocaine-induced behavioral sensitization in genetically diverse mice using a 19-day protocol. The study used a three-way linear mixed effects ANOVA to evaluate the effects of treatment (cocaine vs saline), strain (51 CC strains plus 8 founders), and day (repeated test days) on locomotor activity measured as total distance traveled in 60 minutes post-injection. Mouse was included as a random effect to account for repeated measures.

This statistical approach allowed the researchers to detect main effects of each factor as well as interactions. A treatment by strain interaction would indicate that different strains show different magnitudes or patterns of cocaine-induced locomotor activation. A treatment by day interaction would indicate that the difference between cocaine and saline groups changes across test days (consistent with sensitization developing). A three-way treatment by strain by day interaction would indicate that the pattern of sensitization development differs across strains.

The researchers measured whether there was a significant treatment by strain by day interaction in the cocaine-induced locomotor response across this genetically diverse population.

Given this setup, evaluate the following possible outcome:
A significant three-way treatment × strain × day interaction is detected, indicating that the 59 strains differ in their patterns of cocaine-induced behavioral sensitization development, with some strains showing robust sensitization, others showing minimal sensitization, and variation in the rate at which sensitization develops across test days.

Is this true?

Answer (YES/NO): YES